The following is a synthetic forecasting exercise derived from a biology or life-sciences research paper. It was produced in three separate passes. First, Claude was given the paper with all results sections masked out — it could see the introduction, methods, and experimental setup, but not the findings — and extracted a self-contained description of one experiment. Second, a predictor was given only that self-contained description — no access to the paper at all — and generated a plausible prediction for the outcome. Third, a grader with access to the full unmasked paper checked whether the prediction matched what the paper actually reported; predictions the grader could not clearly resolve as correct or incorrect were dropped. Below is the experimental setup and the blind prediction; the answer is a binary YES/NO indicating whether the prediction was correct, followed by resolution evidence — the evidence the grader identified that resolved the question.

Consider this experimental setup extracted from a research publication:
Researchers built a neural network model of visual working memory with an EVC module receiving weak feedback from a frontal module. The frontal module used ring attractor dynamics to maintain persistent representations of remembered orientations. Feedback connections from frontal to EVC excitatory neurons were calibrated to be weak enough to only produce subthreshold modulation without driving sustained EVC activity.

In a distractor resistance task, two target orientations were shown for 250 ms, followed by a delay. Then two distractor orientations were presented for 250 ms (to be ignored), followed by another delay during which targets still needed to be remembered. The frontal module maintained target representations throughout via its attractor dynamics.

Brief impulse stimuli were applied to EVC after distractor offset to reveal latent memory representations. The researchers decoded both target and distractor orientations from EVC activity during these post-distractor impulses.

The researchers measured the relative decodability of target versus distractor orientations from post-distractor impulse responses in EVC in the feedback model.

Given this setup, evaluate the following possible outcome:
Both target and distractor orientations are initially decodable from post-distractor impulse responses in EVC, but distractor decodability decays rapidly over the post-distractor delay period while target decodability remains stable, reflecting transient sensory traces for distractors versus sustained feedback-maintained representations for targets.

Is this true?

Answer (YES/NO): NO